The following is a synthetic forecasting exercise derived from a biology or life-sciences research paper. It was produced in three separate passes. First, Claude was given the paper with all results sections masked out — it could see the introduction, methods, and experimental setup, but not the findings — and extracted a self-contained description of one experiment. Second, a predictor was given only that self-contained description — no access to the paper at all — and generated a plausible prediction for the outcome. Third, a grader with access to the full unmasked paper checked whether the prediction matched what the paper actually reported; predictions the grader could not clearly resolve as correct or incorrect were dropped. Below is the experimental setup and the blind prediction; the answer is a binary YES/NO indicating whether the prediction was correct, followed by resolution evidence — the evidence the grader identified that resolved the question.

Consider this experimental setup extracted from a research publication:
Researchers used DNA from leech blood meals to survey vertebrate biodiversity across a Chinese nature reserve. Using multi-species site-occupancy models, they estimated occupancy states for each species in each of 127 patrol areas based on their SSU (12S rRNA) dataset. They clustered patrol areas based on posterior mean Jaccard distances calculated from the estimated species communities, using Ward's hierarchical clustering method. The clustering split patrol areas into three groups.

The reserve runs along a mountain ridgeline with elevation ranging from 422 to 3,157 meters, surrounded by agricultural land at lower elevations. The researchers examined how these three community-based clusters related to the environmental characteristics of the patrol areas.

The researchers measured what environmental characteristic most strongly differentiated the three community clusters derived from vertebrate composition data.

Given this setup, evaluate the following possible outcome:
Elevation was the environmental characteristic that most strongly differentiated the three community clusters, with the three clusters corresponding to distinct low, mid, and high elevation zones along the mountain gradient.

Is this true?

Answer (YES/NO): YES